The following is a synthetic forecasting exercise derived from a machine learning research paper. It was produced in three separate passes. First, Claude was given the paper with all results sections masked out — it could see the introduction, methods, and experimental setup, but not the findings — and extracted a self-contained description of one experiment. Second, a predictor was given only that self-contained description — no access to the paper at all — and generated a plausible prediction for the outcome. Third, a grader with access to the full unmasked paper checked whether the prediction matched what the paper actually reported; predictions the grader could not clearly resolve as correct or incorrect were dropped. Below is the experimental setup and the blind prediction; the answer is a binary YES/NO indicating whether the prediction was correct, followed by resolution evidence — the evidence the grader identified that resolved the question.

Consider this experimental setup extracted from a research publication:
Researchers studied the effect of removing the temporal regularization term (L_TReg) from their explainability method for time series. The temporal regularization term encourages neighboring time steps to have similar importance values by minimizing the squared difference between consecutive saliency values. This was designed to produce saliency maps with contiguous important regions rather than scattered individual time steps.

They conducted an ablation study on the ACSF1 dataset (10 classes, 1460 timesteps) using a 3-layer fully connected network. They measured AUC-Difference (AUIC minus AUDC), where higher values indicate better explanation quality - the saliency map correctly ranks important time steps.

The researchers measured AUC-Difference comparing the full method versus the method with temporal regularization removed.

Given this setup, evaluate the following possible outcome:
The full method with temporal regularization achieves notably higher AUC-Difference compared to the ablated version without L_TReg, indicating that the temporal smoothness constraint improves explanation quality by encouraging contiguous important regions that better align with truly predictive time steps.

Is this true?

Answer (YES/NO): NO